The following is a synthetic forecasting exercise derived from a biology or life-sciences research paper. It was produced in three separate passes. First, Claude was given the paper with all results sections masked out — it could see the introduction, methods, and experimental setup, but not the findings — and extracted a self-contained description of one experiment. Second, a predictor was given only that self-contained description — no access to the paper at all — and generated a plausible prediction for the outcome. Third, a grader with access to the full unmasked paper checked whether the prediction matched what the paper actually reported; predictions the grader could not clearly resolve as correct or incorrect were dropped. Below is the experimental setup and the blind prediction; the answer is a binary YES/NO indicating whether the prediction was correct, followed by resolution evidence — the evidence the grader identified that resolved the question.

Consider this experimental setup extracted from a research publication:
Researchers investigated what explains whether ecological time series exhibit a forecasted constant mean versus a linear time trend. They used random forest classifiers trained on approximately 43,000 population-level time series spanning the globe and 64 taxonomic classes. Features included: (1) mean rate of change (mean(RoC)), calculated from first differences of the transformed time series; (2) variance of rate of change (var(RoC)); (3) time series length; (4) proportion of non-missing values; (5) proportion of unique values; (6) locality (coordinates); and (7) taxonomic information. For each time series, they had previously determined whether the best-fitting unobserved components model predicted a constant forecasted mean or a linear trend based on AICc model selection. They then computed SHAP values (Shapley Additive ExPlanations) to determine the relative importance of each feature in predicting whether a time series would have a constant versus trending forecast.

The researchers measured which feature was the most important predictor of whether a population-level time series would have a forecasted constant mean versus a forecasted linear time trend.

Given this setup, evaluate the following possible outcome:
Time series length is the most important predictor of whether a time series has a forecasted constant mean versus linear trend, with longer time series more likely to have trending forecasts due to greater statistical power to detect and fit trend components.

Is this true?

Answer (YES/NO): NO